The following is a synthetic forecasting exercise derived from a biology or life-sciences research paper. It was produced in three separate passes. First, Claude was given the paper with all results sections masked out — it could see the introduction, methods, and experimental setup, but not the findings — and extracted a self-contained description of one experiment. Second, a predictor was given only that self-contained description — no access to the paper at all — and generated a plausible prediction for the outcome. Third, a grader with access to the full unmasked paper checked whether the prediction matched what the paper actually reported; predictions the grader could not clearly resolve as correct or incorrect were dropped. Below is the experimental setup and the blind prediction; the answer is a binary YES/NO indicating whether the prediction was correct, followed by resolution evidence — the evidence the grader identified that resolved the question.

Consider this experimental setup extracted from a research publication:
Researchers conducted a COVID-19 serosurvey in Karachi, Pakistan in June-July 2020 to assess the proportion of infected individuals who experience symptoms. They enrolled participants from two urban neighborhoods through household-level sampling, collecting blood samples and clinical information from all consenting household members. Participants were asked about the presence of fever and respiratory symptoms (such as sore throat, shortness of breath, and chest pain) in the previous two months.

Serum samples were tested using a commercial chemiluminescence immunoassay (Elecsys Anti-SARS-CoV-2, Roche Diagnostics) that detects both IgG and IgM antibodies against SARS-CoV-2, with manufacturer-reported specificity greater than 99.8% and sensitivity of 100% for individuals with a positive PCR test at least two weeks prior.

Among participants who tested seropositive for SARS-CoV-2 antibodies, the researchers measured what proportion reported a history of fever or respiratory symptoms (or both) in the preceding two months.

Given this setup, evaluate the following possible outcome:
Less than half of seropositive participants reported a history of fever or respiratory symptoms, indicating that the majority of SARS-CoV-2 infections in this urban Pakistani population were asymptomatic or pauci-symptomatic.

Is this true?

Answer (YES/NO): YES